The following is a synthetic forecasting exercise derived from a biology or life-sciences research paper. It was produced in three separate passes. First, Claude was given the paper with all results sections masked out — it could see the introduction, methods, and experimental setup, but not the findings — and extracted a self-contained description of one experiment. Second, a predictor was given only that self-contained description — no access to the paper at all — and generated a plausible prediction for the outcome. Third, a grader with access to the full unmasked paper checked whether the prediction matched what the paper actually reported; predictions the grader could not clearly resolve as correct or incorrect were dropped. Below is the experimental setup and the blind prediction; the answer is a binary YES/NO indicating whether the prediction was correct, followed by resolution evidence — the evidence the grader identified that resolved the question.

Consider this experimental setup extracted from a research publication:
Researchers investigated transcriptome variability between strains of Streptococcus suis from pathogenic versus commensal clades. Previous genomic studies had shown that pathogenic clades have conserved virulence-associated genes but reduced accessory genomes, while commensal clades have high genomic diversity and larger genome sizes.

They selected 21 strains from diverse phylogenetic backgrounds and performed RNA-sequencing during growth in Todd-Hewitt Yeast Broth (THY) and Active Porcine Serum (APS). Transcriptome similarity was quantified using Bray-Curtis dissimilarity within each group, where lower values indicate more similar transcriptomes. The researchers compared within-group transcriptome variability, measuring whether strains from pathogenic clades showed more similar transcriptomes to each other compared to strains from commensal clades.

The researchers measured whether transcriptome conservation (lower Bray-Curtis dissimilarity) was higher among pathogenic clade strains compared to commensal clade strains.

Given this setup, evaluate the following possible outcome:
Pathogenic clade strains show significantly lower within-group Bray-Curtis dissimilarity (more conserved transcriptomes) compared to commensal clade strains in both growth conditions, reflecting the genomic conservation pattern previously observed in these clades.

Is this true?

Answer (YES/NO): NO